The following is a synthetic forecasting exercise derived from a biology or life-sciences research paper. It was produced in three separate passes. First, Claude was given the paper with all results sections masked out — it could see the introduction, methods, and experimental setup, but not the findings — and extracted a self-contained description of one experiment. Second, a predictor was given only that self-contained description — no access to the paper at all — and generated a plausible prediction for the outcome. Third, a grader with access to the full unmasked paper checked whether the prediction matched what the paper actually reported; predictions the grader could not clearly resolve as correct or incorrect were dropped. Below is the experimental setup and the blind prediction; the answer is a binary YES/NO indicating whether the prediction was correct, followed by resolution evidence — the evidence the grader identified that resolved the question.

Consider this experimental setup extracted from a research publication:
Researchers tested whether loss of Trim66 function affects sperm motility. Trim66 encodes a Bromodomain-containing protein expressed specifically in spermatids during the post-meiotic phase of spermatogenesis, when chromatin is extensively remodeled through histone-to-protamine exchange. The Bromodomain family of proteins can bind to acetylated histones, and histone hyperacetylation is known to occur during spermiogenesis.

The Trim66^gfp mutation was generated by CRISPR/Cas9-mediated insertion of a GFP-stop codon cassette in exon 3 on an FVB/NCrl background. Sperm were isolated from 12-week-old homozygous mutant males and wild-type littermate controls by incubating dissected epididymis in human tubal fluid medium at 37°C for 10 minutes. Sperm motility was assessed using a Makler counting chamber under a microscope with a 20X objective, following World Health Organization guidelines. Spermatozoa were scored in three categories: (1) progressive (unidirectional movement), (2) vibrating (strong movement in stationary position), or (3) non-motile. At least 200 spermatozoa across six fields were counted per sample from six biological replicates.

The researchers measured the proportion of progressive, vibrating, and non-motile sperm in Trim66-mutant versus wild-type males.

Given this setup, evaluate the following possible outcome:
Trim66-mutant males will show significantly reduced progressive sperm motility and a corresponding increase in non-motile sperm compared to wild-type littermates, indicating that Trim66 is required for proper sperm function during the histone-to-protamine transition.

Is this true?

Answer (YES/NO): NO